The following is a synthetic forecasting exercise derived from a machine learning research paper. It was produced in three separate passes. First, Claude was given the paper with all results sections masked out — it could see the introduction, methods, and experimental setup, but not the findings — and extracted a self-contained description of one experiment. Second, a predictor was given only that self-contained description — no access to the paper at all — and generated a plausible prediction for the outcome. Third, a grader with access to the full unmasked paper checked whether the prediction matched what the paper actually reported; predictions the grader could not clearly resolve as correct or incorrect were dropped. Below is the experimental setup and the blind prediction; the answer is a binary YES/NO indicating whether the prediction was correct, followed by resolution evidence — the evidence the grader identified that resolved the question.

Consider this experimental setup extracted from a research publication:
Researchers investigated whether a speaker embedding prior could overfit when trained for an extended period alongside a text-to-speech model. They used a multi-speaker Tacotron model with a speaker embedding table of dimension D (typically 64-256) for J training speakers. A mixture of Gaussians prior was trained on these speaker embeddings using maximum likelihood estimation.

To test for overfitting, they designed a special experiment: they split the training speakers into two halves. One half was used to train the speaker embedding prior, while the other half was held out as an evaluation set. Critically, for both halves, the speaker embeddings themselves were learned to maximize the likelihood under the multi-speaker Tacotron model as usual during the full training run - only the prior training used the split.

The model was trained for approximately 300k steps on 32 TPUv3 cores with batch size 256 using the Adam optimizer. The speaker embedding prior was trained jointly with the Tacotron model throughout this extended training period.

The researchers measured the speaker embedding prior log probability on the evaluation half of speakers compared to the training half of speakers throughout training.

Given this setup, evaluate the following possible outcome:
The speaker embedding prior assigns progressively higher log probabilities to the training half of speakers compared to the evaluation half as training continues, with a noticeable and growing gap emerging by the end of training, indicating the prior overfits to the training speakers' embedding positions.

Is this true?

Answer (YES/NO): NO